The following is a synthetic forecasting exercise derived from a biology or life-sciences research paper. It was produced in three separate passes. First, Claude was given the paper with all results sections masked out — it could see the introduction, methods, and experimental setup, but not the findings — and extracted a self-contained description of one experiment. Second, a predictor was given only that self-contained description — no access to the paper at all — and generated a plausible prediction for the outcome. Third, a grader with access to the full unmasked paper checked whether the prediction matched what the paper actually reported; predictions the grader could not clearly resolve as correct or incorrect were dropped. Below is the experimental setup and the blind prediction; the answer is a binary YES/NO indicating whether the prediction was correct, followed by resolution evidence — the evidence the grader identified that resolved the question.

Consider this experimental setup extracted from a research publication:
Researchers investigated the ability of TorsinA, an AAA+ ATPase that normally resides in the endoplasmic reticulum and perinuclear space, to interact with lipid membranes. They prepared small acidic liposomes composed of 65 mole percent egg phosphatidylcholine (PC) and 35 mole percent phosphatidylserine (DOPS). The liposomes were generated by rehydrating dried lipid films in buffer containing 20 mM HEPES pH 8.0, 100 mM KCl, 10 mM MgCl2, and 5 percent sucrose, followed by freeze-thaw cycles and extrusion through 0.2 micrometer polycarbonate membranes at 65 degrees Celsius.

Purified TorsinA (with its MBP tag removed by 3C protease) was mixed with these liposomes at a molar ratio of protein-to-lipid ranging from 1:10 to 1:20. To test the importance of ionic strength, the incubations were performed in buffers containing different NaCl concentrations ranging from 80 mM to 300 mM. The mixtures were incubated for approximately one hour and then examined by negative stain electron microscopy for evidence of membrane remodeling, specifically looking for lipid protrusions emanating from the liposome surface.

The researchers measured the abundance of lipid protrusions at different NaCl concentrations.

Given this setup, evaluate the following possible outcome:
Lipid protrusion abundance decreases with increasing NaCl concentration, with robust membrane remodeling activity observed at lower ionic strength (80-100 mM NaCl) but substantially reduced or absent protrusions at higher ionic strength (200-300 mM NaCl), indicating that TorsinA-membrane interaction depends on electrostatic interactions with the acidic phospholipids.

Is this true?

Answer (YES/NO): YES